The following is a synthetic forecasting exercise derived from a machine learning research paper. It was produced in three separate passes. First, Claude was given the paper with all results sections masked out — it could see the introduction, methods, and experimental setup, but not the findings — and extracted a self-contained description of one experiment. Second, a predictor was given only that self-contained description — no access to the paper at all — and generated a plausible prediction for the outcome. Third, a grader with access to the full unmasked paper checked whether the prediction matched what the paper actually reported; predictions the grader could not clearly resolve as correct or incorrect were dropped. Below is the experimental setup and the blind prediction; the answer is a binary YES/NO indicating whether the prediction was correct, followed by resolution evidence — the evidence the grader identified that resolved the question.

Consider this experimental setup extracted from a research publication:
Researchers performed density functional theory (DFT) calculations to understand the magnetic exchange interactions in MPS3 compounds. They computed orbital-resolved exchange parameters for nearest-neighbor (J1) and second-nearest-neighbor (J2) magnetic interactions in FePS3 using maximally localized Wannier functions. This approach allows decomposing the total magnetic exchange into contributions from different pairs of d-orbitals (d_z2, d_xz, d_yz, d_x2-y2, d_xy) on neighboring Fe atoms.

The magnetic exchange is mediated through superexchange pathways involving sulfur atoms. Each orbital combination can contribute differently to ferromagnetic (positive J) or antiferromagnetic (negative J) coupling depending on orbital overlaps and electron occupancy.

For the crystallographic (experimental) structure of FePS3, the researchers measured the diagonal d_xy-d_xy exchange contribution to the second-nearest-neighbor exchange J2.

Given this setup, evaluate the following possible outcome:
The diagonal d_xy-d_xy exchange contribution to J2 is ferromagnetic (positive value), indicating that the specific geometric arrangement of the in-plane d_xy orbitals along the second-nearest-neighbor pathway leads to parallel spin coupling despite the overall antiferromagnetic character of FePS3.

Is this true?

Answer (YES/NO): YES